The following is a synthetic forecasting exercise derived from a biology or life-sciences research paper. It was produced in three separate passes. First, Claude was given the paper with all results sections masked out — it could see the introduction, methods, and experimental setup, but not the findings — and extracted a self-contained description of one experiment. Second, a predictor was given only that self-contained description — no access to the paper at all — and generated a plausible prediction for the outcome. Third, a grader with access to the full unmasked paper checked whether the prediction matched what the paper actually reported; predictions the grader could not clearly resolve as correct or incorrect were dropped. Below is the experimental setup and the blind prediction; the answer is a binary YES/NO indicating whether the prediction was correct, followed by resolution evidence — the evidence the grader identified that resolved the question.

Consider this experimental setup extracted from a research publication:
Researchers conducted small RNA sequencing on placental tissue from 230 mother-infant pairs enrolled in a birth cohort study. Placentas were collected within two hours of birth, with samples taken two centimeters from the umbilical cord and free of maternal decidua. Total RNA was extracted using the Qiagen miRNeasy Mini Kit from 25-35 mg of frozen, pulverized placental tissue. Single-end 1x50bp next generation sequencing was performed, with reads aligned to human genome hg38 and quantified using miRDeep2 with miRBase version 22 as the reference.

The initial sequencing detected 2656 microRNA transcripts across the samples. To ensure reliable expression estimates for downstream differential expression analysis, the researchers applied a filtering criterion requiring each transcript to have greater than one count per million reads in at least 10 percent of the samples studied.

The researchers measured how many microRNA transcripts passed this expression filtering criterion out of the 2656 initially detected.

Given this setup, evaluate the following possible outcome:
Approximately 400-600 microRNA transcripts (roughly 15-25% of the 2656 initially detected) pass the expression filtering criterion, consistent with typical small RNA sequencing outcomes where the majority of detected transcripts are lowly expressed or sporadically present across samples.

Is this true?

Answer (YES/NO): NO